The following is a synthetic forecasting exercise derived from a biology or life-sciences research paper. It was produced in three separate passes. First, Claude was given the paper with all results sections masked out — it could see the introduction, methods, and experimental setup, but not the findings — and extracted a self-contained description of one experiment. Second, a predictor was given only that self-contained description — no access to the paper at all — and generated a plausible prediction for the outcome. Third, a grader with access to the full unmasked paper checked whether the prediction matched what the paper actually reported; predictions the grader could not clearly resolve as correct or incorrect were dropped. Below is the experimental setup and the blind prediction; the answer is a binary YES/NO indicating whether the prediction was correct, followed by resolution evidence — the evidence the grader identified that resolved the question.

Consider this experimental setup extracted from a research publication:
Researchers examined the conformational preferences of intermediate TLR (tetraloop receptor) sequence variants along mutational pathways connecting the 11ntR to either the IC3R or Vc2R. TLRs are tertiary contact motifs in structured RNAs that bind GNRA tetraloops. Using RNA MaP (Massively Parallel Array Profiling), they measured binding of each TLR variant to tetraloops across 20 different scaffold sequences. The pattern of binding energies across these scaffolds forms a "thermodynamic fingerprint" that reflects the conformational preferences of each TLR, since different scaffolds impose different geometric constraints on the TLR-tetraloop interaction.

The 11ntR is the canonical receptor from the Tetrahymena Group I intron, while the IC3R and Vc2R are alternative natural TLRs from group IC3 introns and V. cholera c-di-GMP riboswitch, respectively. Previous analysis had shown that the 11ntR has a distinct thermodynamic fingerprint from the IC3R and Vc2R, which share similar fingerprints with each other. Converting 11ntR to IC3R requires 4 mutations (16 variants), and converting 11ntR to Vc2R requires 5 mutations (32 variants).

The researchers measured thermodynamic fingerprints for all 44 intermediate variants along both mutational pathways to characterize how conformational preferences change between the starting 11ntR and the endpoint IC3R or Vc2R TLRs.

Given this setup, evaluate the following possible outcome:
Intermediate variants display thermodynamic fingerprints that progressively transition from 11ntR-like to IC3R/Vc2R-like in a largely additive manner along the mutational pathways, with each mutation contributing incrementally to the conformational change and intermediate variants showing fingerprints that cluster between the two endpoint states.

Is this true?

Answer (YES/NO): NO